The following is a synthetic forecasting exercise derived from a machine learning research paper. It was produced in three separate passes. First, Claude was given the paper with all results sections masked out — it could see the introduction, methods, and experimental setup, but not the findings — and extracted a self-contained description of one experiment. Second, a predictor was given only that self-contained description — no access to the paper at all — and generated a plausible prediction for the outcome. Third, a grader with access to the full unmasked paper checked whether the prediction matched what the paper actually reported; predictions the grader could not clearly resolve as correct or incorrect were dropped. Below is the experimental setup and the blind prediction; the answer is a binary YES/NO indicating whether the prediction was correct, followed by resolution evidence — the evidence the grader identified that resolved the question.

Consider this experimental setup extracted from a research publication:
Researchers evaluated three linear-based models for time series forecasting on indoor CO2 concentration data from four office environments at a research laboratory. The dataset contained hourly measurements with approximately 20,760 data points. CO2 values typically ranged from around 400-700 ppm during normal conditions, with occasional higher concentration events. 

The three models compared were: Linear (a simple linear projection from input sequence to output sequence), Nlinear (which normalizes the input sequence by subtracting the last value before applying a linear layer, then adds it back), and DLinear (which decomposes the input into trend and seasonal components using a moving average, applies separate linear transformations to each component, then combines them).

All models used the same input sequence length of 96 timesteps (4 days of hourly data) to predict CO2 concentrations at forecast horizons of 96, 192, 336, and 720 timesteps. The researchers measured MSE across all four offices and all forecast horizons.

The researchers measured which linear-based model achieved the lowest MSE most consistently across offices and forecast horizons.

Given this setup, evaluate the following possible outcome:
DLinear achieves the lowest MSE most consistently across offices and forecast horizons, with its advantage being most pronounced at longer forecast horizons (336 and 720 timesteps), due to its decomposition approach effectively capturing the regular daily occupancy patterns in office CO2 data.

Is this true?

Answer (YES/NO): NO